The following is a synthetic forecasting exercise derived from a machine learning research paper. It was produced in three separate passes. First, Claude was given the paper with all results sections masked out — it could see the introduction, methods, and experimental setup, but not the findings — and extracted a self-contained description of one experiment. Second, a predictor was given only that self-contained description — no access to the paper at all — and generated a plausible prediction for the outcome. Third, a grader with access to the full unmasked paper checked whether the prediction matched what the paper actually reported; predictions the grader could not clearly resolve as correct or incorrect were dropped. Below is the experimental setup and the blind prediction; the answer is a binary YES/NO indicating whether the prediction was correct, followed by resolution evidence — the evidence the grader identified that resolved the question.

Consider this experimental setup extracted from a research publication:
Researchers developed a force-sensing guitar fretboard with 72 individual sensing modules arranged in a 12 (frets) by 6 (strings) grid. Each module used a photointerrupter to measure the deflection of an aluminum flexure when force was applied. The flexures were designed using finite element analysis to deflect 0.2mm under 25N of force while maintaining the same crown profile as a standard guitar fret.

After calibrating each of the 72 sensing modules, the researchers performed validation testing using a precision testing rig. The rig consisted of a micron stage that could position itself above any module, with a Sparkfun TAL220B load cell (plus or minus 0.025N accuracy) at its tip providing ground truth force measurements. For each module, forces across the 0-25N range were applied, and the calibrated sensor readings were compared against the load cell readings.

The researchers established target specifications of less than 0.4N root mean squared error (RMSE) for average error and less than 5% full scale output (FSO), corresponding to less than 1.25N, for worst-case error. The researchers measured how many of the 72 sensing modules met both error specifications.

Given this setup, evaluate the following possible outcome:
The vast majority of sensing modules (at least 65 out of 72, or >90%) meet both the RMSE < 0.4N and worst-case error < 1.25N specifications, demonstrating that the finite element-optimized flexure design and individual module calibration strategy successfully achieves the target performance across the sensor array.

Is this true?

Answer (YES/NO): NO